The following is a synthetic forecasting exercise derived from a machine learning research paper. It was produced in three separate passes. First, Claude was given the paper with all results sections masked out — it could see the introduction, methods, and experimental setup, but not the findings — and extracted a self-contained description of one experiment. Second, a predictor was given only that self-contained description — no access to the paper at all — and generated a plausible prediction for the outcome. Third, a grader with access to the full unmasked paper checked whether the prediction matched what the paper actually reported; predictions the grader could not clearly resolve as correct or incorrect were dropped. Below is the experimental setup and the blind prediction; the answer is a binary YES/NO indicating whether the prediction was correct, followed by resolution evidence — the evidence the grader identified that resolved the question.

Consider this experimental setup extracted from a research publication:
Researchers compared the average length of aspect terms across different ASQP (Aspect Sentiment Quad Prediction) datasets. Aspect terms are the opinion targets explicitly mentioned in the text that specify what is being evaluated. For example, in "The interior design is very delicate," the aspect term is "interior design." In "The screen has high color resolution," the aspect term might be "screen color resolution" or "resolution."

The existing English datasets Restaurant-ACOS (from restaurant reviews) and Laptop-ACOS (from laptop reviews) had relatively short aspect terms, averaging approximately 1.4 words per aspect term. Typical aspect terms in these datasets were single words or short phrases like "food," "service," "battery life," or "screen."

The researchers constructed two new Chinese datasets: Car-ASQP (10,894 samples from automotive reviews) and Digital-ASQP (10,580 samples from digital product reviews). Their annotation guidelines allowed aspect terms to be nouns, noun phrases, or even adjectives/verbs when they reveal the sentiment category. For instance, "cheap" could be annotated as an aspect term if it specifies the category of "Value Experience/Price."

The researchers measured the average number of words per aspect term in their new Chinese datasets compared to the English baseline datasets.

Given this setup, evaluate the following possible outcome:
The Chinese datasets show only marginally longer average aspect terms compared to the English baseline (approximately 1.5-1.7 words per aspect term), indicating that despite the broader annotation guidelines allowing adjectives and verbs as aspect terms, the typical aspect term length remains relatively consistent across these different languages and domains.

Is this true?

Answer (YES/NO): NO